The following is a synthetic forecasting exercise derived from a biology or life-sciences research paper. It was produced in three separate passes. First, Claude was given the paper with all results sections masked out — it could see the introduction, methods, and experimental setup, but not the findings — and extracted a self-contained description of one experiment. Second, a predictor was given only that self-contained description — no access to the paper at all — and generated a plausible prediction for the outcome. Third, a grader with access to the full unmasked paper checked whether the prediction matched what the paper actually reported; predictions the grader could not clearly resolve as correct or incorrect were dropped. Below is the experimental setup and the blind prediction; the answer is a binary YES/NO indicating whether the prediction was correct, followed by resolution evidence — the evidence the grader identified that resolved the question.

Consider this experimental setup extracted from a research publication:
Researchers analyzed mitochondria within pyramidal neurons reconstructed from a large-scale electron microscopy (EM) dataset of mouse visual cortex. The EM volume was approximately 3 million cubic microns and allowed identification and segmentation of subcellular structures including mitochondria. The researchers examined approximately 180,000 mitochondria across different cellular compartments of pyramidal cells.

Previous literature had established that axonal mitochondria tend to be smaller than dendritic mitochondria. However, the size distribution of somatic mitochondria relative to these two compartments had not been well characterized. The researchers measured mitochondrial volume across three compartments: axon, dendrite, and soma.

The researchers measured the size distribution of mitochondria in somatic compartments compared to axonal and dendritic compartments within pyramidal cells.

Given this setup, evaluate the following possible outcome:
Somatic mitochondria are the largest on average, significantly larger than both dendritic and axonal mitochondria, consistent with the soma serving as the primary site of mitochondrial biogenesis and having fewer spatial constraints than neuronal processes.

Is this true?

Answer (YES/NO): NO